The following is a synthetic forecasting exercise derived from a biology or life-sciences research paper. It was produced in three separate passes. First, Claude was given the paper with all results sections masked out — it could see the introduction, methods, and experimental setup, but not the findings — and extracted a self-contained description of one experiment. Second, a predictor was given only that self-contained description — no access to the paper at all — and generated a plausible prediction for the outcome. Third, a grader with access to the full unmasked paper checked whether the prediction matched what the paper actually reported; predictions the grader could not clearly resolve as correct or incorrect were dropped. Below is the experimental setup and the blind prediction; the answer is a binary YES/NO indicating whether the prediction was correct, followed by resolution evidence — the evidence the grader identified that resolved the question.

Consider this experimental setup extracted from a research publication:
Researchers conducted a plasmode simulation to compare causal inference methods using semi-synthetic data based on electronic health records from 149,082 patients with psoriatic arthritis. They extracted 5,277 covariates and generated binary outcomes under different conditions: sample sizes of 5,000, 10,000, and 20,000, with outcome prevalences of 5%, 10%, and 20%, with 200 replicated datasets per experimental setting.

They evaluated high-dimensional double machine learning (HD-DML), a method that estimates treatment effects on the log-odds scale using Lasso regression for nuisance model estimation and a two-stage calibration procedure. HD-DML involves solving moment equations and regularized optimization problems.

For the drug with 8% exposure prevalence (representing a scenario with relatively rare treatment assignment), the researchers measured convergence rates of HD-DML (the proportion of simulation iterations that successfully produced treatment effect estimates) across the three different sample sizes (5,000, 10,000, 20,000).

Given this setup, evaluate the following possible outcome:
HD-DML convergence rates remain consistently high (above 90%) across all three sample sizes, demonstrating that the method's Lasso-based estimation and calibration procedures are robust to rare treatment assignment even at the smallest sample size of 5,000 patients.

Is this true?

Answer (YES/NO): NO